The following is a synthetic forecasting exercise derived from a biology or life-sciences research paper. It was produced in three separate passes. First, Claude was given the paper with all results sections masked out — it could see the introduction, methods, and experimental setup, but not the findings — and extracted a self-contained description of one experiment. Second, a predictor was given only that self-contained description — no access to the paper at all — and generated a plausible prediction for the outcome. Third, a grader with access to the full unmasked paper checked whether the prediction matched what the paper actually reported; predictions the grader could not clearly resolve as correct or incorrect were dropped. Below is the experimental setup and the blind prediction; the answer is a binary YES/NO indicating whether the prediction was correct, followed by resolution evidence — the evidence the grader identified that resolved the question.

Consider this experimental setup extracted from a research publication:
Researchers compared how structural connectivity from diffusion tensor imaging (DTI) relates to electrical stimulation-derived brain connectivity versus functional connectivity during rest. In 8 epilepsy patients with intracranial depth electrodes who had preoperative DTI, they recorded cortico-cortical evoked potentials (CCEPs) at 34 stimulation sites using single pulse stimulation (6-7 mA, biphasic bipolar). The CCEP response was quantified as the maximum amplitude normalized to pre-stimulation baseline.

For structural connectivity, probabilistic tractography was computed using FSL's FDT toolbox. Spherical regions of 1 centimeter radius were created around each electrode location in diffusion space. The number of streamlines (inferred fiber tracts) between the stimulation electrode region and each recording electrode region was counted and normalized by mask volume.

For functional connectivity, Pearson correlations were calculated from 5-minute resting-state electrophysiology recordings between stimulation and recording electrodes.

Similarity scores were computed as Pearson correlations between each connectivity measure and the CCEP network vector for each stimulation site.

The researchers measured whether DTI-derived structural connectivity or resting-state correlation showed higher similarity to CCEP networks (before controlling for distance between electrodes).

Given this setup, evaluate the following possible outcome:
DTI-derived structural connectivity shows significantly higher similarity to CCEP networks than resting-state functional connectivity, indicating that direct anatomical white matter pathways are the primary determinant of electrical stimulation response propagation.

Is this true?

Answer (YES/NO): NO